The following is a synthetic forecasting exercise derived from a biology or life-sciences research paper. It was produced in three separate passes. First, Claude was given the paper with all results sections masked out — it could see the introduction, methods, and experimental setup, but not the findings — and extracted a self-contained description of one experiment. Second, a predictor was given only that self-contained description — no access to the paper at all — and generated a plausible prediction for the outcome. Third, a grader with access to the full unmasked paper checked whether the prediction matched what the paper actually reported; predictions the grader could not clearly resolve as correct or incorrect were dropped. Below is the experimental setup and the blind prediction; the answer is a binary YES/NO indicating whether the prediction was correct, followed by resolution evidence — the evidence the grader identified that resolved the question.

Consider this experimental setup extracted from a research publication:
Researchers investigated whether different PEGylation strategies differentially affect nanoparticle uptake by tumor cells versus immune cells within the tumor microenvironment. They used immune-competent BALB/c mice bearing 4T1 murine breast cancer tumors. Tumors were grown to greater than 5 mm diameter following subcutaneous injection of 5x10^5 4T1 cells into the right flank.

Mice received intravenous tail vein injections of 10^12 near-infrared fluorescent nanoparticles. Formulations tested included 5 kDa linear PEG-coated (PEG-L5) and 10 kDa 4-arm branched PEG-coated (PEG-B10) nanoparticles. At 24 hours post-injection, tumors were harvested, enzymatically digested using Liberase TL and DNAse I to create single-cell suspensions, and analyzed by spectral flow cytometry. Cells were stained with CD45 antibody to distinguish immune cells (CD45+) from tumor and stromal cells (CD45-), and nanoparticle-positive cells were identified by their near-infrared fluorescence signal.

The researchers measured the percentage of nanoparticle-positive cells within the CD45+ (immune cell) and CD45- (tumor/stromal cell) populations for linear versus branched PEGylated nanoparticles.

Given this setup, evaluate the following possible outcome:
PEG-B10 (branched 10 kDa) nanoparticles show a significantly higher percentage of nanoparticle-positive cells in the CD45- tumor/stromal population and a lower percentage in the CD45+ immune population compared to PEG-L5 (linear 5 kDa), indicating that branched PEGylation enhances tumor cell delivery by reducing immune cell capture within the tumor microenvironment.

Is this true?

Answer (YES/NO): NO